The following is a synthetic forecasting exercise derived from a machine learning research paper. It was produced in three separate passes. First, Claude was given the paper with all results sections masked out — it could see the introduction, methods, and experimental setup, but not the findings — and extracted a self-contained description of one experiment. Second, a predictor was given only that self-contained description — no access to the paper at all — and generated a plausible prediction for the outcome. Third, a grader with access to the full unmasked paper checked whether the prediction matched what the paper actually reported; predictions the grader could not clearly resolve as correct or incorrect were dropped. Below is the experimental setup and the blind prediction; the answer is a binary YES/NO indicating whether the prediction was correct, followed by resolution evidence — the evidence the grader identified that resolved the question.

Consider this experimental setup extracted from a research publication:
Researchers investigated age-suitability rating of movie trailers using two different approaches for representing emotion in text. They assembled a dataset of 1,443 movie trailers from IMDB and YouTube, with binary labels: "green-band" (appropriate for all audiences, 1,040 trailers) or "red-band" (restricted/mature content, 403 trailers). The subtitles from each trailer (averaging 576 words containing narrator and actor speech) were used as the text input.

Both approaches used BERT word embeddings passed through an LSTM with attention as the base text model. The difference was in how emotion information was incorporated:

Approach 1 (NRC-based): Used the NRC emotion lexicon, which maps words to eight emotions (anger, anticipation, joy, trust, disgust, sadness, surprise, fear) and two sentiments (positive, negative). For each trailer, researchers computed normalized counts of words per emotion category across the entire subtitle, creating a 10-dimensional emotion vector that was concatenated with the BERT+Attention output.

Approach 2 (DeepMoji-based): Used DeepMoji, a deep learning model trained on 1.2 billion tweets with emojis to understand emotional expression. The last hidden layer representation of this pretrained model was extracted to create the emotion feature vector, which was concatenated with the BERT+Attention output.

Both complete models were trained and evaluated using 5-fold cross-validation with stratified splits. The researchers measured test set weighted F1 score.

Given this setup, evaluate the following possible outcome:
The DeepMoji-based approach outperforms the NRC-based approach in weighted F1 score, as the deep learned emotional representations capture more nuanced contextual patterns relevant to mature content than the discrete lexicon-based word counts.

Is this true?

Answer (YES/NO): YES